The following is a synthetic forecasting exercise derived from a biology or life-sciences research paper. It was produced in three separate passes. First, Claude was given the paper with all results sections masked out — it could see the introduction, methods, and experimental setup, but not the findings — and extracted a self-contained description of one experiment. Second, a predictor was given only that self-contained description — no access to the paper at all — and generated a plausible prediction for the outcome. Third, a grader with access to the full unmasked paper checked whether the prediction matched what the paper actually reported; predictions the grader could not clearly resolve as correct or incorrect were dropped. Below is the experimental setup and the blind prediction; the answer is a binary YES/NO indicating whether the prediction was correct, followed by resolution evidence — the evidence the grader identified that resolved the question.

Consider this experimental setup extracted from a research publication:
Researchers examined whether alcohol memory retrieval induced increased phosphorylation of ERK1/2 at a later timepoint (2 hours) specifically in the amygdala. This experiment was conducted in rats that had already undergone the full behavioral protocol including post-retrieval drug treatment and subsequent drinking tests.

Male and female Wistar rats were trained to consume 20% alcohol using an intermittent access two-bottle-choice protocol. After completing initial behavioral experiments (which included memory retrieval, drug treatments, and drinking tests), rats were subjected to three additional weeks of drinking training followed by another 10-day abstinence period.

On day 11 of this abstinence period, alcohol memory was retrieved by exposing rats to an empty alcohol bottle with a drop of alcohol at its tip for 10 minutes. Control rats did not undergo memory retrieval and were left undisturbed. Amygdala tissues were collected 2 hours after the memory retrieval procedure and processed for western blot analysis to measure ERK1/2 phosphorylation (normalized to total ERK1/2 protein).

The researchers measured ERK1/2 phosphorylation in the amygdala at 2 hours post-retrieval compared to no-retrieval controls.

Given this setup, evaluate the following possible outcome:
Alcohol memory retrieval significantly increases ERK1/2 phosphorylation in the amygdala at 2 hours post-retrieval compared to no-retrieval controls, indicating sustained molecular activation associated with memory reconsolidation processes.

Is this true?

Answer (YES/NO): YES